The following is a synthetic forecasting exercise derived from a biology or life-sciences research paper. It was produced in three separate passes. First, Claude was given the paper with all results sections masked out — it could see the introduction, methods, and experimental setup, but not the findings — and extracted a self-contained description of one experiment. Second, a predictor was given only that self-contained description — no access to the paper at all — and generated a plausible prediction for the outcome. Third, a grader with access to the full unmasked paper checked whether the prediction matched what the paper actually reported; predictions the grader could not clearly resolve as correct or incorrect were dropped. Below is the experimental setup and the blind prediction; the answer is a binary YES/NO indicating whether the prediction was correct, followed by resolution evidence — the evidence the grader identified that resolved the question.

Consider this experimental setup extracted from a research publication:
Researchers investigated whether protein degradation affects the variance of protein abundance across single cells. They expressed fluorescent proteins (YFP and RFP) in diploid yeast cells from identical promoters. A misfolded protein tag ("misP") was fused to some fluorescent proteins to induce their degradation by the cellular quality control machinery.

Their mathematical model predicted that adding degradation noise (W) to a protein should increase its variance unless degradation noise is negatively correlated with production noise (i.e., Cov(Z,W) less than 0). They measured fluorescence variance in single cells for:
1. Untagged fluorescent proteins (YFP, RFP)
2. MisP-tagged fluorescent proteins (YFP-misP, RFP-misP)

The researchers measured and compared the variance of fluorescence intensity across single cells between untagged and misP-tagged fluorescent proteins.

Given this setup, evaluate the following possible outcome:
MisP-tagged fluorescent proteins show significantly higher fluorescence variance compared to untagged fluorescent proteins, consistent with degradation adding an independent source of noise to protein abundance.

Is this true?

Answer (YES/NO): YES